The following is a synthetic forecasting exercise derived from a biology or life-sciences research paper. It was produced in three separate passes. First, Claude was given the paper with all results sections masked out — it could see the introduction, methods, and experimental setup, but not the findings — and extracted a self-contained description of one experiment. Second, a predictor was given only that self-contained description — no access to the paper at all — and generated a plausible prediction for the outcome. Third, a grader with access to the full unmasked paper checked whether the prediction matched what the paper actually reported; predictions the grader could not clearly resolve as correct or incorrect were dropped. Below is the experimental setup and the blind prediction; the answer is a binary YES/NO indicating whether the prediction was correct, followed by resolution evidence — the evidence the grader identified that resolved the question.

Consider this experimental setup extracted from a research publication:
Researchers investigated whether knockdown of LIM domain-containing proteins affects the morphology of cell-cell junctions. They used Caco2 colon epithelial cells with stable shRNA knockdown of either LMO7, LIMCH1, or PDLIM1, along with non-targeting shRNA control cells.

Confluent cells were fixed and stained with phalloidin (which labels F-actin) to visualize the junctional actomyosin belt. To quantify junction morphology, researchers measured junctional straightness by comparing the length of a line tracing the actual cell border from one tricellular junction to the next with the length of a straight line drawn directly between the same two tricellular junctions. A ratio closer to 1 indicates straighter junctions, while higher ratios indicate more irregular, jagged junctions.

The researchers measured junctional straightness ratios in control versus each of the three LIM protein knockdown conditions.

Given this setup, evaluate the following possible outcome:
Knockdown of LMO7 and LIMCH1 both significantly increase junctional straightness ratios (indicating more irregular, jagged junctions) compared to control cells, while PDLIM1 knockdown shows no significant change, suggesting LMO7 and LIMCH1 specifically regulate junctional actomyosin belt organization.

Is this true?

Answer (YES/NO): NO